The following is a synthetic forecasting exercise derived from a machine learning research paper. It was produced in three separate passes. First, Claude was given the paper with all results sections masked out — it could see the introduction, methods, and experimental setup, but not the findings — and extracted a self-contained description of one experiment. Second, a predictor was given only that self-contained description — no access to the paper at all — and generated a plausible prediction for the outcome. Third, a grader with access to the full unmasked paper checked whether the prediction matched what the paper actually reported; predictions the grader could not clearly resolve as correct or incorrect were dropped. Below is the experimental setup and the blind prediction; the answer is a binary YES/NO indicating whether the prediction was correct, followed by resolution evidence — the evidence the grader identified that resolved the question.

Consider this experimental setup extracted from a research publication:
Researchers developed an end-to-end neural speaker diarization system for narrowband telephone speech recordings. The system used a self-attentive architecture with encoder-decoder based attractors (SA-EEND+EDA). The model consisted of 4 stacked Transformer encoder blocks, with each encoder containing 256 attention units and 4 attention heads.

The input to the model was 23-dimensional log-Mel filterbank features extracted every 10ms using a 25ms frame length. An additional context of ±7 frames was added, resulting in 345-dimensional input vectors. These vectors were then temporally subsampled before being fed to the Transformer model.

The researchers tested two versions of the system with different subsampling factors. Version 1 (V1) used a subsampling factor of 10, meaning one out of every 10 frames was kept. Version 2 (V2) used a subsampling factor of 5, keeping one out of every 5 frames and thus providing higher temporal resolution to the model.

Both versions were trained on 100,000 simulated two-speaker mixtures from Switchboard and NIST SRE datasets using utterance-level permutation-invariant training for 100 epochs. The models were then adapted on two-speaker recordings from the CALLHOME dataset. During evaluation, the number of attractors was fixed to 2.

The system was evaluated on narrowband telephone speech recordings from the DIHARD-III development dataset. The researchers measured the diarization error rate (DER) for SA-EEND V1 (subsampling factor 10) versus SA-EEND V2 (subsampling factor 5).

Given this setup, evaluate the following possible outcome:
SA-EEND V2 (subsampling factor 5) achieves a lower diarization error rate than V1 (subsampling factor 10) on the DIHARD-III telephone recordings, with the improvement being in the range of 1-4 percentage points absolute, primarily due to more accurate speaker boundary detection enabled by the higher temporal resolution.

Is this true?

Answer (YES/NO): NO